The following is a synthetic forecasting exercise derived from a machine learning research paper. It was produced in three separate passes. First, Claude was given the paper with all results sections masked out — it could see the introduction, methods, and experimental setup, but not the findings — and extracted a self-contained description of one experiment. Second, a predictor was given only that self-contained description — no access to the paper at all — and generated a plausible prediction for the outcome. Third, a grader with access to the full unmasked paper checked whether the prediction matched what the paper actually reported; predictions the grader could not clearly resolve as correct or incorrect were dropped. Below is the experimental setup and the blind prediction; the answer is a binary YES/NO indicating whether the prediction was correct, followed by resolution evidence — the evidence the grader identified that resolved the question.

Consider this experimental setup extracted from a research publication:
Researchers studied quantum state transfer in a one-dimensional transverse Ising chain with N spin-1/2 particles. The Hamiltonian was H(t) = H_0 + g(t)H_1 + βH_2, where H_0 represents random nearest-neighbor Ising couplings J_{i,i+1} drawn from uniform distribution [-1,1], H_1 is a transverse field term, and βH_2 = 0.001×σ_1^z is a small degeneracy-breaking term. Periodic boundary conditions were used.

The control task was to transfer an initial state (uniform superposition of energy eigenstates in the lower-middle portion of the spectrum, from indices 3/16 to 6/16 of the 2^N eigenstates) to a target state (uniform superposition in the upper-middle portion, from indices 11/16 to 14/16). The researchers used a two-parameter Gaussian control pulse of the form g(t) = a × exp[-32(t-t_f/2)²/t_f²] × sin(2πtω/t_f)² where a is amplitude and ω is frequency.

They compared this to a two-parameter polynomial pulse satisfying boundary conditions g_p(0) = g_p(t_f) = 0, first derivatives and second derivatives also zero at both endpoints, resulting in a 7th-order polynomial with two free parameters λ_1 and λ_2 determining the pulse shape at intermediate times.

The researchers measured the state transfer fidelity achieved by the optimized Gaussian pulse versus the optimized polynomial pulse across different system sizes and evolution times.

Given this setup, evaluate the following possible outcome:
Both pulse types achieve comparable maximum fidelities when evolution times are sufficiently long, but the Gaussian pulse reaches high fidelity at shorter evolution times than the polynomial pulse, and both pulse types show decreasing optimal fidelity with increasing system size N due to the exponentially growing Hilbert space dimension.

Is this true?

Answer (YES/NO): NO